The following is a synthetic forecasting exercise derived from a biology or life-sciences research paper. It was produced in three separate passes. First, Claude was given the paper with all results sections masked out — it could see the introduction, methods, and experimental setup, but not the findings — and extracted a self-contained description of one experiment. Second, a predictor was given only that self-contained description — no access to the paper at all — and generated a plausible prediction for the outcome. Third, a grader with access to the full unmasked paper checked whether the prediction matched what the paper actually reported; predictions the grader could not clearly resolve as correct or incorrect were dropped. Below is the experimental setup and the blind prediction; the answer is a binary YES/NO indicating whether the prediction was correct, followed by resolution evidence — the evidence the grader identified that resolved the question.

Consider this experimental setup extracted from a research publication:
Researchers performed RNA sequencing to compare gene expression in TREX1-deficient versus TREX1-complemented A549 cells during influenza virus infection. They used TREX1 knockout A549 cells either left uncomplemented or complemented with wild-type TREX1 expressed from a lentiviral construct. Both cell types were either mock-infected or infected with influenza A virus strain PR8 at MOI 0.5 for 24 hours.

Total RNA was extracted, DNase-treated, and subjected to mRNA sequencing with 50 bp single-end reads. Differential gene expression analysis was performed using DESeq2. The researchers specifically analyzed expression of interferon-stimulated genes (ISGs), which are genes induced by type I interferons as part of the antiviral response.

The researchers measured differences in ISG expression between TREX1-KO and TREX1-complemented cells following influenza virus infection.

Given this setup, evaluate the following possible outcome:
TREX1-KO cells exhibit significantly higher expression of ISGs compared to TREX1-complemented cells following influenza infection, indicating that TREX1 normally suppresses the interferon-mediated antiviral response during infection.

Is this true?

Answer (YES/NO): YES